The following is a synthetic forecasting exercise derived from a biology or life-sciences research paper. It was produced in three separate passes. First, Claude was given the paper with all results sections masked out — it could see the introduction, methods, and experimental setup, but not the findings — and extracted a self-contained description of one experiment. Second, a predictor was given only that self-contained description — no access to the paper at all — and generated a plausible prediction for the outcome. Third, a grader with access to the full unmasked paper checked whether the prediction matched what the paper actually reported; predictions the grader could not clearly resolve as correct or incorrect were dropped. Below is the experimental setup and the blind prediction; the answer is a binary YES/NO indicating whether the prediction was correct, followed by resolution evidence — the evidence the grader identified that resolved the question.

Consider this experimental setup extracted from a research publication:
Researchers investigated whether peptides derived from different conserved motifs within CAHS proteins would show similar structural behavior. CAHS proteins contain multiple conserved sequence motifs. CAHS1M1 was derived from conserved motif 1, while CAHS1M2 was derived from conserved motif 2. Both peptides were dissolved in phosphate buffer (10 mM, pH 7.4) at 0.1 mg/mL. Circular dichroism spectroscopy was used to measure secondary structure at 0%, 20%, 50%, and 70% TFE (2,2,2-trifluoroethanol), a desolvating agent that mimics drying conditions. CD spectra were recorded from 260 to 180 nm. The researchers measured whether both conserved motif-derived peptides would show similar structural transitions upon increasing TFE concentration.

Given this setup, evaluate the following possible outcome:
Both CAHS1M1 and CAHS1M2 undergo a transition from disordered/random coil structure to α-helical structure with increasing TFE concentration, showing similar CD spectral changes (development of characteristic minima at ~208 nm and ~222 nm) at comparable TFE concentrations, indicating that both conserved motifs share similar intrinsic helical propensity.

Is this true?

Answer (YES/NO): NO